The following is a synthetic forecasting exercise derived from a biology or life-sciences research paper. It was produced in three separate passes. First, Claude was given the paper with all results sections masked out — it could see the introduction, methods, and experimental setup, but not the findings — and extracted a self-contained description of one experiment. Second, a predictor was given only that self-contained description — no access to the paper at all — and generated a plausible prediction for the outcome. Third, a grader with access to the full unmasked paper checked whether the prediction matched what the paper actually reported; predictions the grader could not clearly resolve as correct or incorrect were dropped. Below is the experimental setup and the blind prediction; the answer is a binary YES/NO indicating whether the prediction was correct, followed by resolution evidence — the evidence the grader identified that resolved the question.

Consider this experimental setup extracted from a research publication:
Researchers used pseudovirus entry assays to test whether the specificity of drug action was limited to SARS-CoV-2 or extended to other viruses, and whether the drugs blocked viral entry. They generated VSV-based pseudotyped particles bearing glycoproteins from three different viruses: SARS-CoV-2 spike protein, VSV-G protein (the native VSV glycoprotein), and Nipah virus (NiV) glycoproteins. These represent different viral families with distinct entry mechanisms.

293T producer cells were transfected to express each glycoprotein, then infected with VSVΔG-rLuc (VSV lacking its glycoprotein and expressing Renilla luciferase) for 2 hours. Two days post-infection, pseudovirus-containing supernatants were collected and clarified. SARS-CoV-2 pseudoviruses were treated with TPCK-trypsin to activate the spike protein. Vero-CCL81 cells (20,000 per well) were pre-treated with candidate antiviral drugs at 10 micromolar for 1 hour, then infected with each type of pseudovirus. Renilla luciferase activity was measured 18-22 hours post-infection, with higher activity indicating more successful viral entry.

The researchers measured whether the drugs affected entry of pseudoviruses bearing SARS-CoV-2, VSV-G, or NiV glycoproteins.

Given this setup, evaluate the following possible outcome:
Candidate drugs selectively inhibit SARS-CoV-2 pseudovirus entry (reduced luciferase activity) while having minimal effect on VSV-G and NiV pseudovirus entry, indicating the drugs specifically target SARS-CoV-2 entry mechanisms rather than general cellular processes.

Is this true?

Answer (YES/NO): NO